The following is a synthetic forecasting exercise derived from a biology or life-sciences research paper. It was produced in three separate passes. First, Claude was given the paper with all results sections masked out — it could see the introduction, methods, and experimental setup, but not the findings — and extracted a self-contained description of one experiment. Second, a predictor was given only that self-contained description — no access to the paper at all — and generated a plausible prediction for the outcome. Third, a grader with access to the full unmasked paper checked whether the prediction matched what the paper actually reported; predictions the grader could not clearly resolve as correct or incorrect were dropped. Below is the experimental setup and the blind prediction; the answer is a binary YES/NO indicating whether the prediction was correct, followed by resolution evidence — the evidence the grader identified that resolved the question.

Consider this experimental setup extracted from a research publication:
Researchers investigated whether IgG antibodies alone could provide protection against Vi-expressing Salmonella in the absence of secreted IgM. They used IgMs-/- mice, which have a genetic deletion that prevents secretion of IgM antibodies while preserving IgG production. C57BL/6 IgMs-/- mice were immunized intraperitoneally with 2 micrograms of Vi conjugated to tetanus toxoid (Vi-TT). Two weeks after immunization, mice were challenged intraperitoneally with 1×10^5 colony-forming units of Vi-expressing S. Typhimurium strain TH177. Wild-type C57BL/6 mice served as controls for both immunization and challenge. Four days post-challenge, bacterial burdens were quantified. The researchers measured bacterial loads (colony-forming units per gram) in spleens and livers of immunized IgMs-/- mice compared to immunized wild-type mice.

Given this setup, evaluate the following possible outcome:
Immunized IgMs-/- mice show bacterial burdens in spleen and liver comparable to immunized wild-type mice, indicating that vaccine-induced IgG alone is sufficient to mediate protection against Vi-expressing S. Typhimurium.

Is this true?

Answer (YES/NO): NO